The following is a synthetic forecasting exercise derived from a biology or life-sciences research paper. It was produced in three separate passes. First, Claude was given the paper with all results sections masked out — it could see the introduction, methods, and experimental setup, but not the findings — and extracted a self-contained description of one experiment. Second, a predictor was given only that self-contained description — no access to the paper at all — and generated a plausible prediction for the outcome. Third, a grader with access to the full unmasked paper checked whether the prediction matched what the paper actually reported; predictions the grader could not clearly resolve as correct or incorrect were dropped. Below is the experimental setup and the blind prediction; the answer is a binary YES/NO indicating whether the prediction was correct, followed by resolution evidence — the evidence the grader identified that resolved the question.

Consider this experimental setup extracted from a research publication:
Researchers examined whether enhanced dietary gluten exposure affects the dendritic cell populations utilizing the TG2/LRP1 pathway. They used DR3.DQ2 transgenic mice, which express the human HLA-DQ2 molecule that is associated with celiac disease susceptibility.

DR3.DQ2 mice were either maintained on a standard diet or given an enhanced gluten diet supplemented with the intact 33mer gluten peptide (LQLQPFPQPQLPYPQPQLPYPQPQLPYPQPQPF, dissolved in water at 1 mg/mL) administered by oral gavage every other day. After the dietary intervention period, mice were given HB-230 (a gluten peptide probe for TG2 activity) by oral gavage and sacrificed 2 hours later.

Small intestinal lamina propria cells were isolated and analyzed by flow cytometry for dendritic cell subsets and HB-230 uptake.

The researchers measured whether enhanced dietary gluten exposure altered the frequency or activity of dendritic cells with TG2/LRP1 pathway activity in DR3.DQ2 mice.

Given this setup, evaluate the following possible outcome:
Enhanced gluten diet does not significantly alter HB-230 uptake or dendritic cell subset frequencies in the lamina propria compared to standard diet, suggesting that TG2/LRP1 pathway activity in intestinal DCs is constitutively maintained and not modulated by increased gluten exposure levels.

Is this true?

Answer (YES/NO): NO